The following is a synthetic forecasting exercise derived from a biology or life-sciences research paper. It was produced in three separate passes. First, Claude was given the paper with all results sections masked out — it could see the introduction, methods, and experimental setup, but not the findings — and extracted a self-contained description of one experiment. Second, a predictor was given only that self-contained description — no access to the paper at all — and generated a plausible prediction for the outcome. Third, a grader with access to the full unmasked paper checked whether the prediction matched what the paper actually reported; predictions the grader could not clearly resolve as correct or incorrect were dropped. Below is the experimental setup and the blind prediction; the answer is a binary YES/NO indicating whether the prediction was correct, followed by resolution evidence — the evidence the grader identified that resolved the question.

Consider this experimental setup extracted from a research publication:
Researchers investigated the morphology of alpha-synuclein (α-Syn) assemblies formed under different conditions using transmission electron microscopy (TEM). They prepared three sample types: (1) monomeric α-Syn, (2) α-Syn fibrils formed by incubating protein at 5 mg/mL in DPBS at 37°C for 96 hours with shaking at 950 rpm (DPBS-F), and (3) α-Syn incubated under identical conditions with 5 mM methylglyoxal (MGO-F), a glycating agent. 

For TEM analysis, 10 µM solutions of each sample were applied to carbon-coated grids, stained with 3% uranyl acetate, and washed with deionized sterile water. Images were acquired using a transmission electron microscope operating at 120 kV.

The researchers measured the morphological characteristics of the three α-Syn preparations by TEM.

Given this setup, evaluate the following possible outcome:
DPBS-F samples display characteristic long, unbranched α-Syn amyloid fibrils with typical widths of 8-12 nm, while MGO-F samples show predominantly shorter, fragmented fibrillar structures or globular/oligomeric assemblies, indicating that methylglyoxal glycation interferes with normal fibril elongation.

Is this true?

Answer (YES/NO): NO